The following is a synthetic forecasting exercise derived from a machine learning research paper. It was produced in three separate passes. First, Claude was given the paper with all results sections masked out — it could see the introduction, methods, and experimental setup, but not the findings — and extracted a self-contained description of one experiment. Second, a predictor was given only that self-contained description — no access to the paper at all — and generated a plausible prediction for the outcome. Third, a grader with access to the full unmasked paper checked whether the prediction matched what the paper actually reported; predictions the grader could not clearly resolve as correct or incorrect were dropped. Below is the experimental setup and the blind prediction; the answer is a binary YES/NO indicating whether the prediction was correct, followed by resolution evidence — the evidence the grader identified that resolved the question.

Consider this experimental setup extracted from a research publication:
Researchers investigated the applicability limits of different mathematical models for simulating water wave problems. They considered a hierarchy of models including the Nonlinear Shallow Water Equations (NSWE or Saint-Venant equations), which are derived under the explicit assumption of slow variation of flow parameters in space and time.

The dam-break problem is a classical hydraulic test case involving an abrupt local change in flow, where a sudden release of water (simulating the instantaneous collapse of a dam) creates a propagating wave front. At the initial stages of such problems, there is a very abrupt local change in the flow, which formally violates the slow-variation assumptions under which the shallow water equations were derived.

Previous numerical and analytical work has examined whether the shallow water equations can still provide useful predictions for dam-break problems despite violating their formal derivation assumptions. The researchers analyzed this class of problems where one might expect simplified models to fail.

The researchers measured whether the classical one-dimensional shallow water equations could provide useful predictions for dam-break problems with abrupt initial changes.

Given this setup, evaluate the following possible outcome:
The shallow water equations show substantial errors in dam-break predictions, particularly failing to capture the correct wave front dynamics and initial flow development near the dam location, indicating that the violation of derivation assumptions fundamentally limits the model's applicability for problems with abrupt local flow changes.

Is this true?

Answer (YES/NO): NO